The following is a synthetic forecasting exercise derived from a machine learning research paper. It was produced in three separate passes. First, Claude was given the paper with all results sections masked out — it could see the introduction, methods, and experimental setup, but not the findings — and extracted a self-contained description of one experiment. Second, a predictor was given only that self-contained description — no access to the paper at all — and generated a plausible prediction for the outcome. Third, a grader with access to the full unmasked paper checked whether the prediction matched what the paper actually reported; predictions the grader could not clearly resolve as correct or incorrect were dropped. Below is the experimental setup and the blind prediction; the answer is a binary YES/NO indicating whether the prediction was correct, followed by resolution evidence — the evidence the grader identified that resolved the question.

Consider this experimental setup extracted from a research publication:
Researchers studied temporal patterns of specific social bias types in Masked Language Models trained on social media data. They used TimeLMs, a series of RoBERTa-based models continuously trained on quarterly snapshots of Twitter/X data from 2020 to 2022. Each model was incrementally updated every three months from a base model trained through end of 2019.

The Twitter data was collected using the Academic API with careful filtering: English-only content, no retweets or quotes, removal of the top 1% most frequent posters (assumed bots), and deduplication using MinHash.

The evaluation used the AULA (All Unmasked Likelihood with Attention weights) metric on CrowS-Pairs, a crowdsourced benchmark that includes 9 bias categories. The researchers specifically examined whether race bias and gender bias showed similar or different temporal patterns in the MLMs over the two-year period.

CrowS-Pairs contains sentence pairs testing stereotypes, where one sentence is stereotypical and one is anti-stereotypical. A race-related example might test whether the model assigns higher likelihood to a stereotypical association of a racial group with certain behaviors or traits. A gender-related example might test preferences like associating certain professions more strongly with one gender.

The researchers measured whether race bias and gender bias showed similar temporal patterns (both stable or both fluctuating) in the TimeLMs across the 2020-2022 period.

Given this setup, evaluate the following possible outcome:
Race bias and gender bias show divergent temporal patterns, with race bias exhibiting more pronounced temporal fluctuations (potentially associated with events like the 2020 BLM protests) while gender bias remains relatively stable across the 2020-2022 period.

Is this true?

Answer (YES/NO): YES